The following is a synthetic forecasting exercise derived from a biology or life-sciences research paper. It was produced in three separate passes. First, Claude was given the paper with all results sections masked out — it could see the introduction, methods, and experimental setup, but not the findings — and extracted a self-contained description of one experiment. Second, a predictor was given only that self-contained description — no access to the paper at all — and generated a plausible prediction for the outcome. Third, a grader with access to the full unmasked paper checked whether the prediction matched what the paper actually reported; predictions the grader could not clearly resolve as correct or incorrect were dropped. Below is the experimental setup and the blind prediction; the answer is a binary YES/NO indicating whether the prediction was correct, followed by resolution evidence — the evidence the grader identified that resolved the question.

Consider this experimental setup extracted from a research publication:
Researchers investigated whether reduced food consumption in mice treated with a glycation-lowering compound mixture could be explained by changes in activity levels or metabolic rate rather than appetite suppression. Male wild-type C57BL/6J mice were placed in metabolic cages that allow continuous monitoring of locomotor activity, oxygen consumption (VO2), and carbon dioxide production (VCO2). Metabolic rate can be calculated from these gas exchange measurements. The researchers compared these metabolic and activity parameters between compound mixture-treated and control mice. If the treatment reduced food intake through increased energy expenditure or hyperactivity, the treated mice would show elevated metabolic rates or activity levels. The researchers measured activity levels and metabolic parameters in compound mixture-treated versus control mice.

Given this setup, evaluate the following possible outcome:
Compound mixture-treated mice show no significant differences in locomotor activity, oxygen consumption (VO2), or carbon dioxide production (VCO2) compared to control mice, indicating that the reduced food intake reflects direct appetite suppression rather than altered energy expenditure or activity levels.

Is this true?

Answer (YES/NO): YES